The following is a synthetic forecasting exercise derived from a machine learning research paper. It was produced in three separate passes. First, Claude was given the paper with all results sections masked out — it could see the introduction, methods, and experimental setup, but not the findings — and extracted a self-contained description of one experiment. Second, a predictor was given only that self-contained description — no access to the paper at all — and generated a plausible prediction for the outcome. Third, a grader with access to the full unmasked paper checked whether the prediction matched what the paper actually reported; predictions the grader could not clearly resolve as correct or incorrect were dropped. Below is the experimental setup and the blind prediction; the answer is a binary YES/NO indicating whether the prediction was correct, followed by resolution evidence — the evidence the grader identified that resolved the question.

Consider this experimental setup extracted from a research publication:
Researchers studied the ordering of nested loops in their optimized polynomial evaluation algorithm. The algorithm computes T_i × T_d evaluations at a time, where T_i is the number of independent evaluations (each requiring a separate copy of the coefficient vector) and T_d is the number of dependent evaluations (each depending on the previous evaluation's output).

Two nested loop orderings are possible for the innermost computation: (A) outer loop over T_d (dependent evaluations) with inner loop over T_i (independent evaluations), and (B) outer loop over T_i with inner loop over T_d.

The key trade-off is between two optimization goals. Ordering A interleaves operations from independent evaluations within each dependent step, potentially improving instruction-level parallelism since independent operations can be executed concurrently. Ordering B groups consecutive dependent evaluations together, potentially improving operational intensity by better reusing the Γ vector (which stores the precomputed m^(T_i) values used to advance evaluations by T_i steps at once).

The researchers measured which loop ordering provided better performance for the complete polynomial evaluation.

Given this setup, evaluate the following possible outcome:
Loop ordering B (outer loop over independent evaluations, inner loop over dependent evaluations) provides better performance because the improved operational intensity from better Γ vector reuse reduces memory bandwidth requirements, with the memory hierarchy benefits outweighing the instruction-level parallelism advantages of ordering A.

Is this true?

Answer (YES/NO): NO